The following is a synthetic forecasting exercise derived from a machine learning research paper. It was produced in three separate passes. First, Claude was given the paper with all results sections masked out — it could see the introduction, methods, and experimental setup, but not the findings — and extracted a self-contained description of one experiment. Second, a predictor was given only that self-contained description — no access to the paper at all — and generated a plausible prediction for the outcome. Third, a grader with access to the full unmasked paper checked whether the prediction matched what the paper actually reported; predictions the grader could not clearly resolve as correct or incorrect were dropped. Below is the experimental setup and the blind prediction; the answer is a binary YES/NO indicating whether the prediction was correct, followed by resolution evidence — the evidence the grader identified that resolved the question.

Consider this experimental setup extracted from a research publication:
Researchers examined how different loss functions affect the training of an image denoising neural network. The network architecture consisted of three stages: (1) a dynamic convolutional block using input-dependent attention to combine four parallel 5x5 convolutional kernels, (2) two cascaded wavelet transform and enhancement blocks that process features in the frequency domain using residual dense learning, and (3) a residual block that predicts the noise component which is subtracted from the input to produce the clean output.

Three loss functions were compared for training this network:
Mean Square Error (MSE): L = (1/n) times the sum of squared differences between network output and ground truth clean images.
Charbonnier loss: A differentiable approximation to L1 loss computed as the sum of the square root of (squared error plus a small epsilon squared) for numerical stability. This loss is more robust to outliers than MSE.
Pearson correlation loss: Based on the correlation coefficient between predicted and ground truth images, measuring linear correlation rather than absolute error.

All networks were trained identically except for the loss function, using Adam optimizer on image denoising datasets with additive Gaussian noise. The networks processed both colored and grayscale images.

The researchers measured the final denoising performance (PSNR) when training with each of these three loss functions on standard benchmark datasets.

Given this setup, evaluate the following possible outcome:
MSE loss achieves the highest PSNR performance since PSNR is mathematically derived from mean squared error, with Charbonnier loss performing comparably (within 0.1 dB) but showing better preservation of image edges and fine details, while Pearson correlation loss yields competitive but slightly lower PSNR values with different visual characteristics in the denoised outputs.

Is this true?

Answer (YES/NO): NO